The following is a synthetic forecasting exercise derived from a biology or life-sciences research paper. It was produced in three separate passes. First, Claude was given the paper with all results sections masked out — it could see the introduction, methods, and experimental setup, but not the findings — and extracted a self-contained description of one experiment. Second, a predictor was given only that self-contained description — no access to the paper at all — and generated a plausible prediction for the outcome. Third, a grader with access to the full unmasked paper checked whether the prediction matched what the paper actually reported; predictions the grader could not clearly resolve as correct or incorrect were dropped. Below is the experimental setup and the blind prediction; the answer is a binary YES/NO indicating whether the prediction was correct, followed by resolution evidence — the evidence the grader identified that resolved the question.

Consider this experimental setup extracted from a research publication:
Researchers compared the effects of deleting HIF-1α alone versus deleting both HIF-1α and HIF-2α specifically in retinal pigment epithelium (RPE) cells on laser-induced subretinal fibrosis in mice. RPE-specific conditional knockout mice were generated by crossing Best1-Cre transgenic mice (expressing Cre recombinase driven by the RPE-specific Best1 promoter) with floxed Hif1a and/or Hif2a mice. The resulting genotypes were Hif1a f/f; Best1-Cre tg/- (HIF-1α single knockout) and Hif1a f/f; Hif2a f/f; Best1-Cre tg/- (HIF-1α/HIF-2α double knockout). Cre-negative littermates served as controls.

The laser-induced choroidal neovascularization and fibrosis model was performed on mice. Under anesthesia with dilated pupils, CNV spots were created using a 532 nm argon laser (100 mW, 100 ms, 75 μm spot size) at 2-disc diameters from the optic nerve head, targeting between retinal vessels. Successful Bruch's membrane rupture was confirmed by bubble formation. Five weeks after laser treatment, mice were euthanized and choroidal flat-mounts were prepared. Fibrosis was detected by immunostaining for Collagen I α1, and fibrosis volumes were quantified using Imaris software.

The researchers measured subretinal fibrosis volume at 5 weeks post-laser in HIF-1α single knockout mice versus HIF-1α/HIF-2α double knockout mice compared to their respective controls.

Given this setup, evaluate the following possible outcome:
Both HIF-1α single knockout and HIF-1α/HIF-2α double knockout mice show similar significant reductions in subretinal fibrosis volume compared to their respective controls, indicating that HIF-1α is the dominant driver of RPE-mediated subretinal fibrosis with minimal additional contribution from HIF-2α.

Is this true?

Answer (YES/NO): NO